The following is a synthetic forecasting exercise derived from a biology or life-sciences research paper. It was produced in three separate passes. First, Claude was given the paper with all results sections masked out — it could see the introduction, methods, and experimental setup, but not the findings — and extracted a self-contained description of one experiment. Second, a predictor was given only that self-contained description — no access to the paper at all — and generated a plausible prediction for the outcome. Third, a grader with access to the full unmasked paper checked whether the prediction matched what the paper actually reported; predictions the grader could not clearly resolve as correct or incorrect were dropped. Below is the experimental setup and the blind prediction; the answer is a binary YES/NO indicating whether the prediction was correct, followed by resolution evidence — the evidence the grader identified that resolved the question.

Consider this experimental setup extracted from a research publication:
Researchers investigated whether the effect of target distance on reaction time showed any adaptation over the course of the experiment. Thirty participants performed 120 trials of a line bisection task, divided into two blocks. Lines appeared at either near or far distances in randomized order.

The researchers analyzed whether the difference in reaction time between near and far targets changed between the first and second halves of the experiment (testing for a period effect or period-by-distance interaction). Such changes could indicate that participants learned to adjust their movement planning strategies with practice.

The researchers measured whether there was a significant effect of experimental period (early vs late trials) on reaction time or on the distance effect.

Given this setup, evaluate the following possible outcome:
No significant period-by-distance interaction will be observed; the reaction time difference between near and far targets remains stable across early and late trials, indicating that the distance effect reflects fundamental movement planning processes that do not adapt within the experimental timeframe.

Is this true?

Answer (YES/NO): YES